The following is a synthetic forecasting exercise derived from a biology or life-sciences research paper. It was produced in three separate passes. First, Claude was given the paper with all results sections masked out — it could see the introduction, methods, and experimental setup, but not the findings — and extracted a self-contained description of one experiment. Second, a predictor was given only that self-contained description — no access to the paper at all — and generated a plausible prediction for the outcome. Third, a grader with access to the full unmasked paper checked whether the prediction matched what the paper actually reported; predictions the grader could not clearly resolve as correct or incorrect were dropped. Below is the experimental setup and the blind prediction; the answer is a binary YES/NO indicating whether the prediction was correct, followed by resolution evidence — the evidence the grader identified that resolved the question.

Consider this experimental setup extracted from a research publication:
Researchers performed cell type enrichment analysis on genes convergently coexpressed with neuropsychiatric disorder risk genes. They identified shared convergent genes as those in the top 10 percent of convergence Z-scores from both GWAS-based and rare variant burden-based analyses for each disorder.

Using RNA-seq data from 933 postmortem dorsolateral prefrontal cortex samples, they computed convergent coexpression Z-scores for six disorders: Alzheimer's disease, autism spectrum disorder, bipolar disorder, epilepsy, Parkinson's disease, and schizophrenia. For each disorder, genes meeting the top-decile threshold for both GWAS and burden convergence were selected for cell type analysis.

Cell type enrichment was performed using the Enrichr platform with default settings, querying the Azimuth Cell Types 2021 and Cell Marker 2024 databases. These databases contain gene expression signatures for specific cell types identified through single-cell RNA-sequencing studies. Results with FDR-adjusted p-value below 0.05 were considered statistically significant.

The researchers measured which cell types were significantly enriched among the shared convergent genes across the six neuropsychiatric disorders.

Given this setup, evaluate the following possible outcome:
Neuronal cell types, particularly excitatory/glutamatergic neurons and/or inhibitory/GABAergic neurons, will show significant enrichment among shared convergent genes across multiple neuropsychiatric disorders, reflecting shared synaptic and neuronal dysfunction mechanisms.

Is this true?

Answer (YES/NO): YES